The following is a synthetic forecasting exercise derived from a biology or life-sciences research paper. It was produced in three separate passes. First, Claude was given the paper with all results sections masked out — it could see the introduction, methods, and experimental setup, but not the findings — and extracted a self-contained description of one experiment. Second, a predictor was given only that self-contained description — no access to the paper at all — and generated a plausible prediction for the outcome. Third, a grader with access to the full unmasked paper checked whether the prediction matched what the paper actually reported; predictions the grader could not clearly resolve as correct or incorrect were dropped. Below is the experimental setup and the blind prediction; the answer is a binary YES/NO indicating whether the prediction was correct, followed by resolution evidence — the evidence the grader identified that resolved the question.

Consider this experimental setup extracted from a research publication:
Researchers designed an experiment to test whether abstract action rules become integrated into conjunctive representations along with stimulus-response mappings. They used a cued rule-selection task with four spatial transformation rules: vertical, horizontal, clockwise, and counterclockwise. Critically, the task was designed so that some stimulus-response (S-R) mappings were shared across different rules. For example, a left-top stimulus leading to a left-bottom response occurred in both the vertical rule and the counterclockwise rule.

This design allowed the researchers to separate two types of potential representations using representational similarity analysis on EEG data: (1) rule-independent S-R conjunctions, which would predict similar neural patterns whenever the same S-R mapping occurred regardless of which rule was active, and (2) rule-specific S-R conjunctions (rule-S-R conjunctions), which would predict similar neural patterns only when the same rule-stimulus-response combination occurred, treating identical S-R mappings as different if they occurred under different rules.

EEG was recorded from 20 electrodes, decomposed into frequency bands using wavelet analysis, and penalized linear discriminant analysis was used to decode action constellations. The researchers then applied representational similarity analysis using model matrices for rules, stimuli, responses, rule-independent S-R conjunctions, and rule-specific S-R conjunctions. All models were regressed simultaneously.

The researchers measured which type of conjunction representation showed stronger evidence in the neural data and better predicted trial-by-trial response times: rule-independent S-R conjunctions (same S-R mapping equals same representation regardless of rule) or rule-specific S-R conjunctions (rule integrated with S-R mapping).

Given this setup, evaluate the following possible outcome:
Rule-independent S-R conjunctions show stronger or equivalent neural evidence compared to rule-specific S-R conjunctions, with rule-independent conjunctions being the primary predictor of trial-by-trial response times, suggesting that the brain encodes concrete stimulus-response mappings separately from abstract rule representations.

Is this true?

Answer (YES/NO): NO